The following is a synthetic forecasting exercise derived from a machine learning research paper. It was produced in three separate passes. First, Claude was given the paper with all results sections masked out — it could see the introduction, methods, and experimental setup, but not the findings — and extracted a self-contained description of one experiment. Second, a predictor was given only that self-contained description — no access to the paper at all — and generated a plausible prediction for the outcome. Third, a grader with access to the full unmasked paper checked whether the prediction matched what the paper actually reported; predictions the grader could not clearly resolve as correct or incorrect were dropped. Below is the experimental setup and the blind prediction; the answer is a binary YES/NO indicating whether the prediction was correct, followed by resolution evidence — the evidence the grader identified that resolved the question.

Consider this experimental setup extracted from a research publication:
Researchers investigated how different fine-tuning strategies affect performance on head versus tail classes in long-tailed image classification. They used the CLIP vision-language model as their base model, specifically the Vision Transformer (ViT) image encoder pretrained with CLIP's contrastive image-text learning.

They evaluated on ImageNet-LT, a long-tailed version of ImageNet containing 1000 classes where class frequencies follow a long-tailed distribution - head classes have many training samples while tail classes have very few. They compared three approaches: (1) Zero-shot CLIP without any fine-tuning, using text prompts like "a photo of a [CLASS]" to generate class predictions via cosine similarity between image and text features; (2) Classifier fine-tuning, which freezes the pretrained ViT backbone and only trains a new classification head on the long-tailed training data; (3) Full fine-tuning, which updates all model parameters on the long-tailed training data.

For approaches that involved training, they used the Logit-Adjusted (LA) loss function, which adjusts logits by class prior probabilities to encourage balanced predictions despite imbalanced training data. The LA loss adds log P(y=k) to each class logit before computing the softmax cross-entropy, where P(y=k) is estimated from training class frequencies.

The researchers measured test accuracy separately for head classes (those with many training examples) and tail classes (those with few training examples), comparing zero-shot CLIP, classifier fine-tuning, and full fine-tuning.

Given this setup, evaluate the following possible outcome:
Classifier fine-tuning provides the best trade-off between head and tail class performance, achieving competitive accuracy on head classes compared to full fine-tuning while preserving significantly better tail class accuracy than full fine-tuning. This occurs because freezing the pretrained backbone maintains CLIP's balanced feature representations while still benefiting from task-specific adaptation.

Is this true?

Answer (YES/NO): NO